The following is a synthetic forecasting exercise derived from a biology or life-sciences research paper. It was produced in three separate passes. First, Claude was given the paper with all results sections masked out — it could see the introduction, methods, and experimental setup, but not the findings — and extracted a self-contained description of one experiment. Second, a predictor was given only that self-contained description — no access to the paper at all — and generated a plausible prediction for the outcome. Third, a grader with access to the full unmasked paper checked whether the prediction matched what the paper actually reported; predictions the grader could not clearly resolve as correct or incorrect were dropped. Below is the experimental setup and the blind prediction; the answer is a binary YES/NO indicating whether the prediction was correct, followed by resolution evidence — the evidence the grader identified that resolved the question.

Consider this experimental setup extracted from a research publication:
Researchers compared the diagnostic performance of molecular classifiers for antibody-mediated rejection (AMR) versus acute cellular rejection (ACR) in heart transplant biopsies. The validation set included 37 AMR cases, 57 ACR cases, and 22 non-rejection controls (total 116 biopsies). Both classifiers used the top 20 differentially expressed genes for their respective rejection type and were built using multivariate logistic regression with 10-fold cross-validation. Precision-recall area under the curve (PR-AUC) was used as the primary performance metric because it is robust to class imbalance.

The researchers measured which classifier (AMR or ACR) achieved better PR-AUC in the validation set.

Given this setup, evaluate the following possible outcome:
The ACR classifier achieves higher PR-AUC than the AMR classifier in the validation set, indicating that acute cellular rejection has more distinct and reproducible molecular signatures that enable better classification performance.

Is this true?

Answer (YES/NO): YES